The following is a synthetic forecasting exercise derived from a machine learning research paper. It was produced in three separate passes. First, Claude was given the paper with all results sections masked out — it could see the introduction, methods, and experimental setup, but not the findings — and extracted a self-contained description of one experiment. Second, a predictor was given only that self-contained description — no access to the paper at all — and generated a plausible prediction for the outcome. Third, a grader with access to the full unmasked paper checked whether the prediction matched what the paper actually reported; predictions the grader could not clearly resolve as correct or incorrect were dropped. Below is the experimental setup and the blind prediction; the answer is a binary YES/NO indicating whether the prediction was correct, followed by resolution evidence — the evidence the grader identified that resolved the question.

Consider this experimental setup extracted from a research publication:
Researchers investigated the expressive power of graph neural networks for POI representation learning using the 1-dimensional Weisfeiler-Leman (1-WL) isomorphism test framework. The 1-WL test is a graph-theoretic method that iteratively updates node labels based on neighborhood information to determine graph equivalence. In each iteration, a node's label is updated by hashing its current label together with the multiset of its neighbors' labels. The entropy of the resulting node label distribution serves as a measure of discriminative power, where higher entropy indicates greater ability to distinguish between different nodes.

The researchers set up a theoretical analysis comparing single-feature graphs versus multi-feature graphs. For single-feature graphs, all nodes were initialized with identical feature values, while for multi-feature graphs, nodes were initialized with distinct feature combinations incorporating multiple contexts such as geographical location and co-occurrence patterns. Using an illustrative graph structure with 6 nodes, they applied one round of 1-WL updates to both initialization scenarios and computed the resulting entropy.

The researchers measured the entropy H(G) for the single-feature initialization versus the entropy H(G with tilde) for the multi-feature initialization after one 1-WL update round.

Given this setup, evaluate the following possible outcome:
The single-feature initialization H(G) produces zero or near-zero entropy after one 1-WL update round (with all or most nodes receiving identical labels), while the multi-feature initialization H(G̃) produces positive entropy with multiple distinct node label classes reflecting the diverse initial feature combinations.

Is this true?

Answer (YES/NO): NO